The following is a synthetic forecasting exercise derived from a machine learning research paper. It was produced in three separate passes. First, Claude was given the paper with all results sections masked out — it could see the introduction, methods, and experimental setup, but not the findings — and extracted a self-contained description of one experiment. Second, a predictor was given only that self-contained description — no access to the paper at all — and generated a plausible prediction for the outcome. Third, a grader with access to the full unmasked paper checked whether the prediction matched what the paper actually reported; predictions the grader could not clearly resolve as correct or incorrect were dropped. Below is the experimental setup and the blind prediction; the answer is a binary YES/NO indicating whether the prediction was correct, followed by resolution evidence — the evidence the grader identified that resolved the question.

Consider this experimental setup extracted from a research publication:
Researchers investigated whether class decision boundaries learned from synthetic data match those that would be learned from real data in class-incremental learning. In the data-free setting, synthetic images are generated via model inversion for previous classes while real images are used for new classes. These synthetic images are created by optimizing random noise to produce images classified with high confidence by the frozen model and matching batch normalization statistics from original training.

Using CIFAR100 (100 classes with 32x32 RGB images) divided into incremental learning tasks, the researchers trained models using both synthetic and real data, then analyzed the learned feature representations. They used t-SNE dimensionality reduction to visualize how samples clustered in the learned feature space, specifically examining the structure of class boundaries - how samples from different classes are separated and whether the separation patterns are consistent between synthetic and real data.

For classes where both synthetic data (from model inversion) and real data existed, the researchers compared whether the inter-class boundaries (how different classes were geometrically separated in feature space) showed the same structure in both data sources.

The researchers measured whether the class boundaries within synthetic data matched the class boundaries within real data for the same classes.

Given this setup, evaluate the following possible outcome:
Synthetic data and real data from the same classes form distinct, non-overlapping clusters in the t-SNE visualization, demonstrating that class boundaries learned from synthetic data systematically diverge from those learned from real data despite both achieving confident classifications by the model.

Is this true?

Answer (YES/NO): NO